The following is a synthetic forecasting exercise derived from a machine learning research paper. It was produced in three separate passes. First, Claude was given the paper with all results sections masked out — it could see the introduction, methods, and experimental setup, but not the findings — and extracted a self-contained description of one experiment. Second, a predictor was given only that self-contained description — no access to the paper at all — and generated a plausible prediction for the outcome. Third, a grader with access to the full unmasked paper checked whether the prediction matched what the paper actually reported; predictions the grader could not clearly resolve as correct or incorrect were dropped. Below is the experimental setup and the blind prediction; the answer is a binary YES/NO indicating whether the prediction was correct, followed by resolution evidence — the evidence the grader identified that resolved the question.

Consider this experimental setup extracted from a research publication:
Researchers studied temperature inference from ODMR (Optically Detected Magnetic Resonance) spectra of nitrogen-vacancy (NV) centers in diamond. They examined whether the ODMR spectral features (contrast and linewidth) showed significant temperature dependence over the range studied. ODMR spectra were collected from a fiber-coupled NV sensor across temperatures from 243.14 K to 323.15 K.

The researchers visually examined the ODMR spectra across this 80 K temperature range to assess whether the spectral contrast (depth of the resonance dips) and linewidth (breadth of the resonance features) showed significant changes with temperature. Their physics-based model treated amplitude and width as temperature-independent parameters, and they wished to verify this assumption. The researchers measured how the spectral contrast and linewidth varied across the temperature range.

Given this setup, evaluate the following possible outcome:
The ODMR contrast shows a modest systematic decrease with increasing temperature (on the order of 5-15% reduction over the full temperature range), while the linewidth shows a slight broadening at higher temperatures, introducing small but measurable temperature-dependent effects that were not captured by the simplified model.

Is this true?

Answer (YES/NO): NO